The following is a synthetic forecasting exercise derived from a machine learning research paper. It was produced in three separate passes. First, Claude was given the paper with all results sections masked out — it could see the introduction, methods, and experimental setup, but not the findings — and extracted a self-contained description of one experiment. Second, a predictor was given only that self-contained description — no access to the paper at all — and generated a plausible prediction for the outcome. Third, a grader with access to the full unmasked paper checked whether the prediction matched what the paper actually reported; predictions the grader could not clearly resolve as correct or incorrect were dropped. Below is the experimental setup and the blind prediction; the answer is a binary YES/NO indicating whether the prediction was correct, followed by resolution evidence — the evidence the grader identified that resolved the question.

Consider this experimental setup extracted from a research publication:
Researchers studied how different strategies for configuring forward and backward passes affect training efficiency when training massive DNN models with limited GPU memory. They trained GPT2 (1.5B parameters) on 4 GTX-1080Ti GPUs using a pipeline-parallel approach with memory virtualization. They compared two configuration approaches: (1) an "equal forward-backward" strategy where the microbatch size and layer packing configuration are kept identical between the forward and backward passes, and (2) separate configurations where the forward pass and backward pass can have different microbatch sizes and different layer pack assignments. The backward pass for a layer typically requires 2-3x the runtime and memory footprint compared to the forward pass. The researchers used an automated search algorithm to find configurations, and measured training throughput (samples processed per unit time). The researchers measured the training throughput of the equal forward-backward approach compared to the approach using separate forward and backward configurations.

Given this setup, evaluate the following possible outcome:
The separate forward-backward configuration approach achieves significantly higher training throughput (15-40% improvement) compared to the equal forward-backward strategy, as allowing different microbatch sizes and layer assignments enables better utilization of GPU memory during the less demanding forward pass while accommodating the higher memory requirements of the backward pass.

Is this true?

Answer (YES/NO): NO